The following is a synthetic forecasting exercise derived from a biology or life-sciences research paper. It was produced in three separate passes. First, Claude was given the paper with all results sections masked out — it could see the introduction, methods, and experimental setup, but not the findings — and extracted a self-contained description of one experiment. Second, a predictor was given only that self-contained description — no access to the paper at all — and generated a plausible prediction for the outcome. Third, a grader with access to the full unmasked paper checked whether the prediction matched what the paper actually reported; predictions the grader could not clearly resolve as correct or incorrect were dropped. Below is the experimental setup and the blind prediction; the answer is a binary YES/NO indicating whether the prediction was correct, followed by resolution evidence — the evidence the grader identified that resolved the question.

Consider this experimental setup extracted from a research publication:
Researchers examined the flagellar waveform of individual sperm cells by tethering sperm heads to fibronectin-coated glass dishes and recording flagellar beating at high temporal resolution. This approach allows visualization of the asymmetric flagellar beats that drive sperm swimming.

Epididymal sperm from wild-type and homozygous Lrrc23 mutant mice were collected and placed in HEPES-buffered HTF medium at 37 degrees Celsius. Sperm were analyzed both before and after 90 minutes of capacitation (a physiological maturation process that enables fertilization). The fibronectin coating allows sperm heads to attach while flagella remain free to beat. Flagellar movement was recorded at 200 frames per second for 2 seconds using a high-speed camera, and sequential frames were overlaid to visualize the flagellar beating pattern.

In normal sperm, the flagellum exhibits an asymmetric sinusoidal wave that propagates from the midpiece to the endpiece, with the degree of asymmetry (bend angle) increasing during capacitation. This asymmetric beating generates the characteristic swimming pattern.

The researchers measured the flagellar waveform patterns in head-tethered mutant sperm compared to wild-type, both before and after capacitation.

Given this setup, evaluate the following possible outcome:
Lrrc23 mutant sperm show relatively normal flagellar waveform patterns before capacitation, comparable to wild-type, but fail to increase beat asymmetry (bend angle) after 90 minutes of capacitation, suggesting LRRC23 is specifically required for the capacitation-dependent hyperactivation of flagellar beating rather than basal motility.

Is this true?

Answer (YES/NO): NO